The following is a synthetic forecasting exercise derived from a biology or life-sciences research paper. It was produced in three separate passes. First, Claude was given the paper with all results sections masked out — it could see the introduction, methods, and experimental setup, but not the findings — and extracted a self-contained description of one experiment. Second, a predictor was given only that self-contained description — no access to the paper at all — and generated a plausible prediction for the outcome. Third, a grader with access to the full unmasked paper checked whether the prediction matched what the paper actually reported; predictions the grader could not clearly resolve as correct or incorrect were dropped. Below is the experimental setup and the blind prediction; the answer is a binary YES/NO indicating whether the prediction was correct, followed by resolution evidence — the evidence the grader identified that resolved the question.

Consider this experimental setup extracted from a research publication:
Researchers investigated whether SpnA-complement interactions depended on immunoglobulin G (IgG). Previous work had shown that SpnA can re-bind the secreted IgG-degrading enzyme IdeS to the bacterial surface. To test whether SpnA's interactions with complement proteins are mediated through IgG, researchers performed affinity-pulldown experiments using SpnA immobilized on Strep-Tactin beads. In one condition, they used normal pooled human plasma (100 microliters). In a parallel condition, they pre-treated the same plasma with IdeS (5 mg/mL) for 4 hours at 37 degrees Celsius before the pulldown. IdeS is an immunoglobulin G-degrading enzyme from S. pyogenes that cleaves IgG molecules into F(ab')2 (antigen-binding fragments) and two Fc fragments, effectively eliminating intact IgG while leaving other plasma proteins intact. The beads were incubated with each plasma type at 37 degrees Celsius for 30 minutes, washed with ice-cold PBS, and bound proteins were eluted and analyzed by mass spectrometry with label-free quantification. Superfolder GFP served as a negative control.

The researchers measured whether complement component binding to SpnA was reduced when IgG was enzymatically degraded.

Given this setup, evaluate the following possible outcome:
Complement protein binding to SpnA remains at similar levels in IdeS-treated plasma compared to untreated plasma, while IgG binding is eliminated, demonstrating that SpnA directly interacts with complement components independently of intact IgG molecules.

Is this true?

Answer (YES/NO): YES